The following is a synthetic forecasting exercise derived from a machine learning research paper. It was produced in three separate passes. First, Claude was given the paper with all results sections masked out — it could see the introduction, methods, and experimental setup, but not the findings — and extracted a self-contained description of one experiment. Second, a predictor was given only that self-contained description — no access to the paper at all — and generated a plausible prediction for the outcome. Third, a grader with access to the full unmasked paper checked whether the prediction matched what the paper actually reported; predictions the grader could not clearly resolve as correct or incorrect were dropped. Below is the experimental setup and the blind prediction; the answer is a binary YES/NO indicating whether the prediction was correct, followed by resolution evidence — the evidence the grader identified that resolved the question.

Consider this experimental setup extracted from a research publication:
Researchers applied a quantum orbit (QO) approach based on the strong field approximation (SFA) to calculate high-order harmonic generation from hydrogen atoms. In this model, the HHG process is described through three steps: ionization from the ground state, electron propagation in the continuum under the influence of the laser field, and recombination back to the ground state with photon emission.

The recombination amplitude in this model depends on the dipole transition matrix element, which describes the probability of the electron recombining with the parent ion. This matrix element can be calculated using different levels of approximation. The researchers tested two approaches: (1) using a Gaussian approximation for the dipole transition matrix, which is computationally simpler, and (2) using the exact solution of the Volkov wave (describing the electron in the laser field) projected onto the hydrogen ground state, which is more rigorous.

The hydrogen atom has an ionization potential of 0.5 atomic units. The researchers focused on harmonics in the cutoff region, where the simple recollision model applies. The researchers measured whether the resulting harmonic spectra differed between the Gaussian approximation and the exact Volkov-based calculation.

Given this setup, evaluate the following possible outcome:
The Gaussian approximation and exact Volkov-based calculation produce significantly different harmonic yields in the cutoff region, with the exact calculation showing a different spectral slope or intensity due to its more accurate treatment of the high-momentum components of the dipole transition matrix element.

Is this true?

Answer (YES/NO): NO